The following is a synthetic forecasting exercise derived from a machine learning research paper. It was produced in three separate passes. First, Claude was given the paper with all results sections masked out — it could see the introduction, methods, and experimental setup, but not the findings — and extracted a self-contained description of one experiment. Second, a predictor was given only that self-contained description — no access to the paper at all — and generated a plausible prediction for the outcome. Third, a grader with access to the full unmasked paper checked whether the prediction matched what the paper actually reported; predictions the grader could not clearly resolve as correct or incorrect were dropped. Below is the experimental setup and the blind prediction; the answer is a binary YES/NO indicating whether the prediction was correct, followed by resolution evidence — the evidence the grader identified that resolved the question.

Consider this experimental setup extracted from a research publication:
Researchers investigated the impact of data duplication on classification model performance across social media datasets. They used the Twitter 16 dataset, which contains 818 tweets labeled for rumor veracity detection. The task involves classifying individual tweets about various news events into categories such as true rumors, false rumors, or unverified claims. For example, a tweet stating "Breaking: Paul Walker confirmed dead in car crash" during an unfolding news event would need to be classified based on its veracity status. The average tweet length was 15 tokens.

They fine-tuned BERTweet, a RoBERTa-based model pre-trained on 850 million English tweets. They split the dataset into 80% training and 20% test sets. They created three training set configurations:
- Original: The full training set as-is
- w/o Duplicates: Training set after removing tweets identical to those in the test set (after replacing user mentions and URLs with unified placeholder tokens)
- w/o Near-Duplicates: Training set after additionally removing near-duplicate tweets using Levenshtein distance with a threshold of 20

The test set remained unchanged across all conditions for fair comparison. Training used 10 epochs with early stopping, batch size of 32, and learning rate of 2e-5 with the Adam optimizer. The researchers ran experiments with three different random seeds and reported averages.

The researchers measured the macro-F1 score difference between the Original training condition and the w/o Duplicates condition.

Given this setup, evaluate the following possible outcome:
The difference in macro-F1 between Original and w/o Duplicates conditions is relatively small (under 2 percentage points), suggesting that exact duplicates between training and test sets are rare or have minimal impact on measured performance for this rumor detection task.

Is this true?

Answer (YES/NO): NO